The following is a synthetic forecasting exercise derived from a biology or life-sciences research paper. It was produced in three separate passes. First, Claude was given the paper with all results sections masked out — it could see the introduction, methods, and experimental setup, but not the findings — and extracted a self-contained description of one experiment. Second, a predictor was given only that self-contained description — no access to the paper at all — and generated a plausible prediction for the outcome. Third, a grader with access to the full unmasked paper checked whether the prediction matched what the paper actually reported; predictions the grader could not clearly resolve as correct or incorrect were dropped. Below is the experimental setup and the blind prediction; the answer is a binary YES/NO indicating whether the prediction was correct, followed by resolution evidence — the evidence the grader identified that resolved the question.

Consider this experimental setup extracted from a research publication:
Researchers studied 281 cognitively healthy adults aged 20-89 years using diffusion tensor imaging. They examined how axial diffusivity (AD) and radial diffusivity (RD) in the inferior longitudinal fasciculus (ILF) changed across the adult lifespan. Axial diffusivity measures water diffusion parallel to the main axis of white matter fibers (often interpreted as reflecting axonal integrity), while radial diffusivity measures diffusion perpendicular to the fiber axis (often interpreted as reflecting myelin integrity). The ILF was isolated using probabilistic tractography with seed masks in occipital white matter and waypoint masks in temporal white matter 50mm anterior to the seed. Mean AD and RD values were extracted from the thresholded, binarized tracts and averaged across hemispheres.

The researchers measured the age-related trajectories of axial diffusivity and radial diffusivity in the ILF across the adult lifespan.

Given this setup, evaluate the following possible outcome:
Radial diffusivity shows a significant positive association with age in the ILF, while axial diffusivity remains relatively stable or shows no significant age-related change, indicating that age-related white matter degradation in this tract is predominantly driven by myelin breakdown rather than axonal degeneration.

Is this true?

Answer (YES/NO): NO